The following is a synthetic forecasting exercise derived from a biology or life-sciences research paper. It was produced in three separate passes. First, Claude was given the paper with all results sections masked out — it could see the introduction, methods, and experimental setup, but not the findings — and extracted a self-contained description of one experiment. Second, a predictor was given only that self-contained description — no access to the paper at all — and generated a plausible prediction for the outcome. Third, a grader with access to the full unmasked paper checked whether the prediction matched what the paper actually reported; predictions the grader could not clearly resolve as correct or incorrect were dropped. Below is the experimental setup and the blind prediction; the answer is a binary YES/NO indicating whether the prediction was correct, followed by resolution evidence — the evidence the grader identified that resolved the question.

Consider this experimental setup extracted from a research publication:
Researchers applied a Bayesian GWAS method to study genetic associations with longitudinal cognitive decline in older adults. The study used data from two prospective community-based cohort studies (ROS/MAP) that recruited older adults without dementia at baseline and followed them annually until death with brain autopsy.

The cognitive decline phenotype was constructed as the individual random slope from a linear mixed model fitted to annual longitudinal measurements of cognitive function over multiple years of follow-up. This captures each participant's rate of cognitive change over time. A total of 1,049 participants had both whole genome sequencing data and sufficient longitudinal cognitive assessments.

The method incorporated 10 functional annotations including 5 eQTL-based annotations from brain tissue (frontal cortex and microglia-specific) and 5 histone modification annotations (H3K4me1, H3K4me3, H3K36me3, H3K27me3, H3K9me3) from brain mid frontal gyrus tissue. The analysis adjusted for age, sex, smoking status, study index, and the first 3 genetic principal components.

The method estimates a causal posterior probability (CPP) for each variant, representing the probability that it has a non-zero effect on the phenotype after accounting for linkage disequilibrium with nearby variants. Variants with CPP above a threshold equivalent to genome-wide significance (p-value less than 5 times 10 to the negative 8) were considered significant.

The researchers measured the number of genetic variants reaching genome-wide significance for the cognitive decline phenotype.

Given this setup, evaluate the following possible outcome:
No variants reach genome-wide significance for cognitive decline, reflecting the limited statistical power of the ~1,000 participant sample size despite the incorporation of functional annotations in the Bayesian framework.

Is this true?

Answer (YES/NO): NO